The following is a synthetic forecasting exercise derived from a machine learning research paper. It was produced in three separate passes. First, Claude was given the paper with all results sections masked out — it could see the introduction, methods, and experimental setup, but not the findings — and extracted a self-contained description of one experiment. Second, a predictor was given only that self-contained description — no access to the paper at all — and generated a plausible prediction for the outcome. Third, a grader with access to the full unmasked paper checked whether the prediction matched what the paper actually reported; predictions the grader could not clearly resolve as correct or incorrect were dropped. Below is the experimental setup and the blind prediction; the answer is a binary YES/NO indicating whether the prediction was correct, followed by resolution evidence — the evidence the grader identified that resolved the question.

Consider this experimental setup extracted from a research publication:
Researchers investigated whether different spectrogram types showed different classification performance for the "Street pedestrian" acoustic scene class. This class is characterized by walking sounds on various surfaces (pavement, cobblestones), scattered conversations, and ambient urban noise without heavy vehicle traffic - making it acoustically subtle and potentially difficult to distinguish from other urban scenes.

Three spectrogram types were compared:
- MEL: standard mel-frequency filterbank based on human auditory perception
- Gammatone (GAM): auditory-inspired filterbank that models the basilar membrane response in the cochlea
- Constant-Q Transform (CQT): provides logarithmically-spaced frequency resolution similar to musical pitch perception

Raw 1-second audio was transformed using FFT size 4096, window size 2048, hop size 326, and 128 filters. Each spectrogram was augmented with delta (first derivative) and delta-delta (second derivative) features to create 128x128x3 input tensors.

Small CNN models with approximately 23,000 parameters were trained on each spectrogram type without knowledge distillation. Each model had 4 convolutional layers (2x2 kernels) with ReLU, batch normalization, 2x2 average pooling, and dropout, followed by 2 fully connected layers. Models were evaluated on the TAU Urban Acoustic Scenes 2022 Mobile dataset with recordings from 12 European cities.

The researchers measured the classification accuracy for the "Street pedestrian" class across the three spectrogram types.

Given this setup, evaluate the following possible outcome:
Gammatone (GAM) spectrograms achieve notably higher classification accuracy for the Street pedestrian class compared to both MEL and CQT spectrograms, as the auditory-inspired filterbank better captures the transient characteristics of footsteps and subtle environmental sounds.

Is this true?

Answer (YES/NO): YES